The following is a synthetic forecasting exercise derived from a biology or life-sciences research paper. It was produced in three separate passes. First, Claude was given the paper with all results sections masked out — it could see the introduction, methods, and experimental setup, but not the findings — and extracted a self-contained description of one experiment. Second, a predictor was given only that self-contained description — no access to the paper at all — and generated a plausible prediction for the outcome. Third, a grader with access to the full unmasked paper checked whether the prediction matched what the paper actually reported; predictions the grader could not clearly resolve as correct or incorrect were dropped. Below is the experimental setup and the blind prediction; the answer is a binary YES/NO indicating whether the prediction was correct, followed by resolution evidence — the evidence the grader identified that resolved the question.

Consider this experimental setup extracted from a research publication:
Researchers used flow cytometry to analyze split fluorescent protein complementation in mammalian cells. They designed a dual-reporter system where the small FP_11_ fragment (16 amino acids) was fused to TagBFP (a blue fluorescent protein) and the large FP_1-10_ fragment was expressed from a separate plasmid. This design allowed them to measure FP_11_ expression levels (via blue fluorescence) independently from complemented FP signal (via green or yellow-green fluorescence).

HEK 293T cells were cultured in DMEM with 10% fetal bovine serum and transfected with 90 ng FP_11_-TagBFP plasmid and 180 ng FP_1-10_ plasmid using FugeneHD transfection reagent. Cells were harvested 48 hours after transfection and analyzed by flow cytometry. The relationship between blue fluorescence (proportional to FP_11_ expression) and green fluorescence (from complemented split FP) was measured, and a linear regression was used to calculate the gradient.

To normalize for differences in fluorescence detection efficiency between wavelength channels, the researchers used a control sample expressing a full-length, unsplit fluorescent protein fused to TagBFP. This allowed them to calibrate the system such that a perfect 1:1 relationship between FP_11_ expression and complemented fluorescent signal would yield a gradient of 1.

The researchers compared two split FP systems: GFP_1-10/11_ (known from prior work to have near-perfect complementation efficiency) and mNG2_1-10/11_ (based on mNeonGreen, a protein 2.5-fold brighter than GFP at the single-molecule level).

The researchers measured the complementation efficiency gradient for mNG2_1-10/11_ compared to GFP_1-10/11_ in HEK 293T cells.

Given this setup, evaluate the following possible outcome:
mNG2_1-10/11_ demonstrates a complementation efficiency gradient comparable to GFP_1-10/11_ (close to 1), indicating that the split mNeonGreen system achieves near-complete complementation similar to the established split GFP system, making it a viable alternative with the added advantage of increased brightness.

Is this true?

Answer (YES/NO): NO